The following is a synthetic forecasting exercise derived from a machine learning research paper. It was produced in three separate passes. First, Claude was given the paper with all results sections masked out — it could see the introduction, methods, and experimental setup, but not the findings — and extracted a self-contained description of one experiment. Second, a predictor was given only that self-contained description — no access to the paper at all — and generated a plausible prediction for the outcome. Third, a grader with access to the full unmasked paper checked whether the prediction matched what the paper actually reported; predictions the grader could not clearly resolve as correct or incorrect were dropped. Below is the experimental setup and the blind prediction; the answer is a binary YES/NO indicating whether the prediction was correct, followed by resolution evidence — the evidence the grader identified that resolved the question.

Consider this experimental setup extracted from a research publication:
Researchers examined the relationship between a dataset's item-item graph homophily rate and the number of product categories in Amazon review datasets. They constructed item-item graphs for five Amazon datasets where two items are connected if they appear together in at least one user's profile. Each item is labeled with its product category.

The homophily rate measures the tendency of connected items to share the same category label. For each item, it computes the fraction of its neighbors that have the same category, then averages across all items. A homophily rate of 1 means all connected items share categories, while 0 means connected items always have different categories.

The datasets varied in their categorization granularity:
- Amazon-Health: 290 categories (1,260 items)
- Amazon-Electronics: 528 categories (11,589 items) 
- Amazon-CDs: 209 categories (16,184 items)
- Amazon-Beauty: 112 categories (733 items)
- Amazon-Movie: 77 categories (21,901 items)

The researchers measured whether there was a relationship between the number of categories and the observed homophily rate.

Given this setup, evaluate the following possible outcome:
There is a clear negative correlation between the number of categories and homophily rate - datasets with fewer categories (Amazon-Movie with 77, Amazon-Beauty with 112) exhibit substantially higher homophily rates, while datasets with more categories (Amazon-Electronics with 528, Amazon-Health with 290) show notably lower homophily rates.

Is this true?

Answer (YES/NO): NO